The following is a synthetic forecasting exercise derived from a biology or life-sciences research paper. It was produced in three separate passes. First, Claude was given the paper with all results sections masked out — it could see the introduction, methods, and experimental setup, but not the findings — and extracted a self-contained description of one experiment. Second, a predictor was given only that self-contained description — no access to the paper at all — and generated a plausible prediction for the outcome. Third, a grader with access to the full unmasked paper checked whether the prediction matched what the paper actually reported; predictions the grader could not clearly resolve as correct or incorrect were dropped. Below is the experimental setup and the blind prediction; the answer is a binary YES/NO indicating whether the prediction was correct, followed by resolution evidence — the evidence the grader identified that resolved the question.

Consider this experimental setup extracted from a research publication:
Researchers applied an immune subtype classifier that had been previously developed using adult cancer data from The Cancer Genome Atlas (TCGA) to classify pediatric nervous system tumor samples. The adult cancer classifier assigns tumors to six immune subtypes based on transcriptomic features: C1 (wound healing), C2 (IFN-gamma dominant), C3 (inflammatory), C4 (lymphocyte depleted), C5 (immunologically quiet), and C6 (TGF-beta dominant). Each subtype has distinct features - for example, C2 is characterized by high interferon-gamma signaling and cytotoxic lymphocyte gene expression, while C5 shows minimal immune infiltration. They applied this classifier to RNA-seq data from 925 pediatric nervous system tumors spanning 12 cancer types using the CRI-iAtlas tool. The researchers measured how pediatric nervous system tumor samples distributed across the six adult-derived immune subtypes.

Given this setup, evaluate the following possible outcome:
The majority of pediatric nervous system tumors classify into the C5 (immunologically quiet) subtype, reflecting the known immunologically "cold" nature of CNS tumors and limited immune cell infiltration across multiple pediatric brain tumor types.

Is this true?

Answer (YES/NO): NO